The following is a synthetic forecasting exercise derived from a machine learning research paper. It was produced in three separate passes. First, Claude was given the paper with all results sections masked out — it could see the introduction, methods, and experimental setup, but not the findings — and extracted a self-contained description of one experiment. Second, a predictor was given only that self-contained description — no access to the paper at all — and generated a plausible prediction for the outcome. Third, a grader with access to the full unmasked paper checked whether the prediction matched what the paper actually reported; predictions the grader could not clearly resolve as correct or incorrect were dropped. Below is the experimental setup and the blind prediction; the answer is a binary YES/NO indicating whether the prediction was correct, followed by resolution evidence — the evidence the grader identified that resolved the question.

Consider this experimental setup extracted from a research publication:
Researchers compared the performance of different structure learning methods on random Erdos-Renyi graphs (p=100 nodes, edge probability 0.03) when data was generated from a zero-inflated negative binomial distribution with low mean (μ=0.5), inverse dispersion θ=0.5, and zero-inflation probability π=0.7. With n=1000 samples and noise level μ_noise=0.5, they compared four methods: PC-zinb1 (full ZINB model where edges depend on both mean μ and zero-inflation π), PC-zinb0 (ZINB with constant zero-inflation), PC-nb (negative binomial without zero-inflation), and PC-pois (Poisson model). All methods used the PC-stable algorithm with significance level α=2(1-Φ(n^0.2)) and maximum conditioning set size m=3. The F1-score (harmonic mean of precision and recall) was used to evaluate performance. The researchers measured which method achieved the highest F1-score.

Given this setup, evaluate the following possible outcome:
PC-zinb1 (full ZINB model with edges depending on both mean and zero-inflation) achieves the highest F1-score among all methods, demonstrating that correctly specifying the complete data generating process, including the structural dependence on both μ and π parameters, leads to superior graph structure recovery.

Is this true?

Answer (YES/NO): NO